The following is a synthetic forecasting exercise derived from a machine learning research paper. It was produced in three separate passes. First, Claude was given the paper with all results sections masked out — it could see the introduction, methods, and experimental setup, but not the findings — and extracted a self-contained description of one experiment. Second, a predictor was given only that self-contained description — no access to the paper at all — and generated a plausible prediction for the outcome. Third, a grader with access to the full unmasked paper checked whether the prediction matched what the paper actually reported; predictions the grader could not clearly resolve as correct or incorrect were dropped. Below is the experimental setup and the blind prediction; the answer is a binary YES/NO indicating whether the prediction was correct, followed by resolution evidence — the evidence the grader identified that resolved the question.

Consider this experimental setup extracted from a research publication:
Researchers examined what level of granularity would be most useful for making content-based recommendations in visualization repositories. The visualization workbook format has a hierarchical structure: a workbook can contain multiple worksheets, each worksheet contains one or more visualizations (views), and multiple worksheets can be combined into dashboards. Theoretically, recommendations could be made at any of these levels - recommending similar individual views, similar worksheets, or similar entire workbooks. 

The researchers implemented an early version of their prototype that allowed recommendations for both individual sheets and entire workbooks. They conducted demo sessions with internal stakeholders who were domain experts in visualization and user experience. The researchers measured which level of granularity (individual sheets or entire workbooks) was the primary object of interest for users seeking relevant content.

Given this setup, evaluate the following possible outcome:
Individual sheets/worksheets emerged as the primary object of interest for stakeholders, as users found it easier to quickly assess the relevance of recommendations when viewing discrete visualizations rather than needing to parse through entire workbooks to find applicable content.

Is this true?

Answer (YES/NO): NO